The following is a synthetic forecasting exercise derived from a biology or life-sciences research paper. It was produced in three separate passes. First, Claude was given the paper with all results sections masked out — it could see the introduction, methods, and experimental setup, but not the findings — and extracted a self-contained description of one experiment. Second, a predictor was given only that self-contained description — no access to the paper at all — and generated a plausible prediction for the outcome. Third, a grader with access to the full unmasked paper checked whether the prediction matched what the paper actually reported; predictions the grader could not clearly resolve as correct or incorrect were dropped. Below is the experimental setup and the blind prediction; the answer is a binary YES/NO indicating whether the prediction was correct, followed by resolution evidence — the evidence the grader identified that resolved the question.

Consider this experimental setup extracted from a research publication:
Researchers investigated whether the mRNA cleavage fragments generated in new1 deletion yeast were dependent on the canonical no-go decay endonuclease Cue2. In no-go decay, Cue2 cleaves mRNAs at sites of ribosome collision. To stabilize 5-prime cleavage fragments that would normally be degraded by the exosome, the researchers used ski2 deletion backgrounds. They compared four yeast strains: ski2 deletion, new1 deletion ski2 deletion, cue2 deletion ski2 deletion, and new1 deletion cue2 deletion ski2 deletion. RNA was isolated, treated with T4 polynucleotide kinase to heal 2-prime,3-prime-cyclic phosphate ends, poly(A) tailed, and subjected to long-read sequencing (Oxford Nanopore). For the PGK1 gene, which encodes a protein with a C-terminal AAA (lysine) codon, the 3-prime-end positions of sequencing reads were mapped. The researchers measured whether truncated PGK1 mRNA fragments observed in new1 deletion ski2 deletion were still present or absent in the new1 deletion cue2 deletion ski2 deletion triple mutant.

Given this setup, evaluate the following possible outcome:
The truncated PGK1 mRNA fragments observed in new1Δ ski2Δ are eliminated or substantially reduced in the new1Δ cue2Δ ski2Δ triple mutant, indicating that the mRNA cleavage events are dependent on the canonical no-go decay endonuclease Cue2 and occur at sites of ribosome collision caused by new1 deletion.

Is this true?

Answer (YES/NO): YES